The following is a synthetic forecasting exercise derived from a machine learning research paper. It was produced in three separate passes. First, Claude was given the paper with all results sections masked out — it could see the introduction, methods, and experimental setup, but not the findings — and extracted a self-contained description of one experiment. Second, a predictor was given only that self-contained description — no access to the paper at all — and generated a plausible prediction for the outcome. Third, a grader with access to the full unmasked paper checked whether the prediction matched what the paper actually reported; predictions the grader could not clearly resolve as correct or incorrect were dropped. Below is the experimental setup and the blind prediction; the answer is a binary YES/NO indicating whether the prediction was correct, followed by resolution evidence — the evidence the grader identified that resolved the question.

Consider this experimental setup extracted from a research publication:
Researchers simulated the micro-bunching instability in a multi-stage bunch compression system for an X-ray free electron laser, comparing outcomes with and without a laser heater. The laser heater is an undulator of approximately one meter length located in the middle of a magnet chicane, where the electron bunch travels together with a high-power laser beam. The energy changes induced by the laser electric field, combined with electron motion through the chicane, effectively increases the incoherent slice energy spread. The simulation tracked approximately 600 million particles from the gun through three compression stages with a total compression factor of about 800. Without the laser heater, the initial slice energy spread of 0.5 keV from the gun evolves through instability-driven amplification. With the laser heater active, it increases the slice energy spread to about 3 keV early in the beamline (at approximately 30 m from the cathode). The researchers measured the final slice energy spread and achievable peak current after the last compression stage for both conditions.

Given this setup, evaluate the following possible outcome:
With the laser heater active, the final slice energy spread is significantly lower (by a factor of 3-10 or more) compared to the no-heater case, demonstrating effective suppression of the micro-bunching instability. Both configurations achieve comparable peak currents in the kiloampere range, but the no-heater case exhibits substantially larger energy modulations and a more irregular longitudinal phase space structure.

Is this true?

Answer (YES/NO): NO